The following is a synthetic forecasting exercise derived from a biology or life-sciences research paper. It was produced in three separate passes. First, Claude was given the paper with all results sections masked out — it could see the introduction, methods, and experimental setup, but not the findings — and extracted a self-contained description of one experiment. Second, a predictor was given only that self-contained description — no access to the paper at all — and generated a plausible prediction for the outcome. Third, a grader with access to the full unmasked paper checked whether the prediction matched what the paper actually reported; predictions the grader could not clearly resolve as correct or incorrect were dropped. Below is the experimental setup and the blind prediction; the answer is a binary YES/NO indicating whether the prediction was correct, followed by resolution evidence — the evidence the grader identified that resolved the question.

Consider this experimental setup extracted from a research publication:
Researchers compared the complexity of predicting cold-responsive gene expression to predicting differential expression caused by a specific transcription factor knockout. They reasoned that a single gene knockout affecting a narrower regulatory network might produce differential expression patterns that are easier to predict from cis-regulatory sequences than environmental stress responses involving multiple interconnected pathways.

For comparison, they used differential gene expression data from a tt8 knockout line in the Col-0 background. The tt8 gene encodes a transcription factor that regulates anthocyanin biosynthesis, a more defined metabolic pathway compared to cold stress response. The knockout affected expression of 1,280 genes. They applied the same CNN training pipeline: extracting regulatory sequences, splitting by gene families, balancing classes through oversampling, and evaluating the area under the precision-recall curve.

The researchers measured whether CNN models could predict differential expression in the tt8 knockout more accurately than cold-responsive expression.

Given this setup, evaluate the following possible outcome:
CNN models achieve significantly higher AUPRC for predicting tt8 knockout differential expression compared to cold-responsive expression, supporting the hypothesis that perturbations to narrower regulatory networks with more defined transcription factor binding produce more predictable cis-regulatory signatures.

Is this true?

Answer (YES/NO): NO